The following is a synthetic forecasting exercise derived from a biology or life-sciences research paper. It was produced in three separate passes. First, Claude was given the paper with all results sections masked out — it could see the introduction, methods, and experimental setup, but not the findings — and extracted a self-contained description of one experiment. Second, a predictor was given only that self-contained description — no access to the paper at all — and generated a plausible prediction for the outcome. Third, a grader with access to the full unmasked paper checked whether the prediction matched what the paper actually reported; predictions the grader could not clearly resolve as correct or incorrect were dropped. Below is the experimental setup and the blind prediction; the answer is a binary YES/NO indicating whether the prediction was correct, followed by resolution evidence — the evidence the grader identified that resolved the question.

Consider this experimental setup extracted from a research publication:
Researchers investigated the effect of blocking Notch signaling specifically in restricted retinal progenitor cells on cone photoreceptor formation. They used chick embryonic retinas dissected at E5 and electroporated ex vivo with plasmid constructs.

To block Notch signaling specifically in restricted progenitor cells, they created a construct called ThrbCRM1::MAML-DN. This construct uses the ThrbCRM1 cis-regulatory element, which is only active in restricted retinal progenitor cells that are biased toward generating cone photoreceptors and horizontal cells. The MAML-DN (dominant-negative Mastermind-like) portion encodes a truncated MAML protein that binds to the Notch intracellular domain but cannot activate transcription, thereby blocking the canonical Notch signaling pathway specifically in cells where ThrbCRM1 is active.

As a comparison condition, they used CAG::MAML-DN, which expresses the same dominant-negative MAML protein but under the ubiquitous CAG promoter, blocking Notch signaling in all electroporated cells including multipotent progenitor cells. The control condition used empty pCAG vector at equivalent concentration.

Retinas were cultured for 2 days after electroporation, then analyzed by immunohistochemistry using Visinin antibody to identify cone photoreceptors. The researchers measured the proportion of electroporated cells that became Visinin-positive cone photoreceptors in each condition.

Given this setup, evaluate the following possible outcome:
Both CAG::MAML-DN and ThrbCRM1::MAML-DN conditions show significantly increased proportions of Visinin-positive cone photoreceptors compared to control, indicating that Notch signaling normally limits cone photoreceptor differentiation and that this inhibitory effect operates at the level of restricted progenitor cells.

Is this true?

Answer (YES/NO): NO